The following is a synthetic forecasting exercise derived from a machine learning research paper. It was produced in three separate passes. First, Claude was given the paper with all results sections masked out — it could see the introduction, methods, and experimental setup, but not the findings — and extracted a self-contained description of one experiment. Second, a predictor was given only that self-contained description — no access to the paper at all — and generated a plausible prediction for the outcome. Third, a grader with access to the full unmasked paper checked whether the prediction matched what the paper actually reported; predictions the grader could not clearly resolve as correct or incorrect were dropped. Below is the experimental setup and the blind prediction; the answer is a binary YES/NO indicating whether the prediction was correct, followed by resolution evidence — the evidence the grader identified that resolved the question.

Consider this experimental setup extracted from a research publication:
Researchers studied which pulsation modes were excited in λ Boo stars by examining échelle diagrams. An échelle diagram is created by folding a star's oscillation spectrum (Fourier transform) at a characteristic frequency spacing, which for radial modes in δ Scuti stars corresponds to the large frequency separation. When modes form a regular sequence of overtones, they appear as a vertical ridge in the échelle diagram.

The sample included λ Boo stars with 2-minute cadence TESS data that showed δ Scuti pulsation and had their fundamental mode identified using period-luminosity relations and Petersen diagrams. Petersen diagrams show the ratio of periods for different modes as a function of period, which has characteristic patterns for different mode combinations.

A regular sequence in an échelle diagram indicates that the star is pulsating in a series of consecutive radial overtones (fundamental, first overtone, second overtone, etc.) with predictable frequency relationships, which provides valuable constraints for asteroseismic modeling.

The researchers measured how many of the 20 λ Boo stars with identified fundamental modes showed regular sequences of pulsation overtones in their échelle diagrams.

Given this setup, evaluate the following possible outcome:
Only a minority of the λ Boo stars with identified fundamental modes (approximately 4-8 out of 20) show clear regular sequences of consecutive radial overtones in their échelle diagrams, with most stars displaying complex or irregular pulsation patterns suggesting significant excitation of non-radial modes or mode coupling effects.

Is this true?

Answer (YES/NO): NO